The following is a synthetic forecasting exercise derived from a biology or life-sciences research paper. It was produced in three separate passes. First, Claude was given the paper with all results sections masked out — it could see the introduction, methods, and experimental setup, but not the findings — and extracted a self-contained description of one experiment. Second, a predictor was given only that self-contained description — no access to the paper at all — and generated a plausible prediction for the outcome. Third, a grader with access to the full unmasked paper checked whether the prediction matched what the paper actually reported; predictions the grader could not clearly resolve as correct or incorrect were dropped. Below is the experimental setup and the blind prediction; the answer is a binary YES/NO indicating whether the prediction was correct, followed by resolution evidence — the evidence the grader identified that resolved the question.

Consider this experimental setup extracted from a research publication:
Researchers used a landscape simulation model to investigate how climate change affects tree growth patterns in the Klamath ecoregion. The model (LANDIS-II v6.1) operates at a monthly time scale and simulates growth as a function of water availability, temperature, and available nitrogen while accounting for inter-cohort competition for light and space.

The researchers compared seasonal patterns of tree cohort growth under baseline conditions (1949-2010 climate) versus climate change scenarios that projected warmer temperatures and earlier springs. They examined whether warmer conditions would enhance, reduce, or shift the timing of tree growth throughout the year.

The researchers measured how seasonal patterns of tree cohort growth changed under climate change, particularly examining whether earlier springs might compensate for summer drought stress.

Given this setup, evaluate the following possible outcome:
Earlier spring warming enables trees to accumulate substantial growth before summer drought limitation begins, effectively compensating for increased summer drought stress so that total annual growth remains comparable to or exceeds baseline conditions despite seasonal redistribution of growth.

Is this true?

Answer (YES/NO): NO